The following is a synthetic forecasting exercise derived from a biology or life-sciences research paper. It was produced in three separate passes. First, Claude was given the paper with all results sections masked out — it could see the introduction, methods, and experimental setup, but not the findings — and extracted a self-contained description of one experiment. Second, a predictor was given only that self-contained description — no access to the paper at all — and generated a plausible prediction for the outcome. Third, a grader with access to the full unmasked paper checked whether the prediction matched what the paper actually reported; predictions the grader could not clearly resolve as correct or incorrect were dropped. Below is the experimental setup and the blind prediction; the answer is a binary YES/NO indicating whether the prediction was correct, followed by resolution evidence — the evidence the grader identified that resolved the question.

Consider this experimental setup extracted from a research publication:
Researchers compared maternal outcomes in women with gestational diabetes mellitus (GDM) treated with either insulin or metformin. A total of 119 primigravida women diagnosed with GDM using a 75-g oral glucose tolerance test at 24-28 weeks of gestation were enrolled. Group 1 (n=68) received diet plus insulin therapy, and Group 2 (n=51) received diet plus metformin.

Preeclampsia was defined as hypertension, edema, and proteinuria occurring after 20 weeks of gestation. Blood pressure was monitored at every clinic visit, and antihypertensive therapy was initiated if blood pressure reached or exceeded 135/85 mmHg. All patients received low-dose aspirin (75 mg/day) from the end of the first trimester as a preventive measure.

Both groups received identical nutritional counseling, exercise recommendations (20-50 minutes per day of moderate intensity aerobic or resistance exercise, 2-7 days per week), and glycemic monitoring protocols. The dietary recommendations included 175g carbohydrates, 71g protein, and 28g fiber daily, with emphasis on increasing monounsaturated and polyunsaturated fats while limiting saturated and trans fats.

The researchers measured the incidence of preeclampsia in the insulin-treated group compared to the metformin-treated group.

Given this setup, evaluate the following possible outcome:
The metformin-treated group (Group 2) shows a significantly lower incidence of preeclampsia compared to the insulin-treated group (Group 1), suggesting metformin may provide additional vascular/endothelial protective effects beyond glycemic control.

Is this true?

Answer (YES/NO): NO